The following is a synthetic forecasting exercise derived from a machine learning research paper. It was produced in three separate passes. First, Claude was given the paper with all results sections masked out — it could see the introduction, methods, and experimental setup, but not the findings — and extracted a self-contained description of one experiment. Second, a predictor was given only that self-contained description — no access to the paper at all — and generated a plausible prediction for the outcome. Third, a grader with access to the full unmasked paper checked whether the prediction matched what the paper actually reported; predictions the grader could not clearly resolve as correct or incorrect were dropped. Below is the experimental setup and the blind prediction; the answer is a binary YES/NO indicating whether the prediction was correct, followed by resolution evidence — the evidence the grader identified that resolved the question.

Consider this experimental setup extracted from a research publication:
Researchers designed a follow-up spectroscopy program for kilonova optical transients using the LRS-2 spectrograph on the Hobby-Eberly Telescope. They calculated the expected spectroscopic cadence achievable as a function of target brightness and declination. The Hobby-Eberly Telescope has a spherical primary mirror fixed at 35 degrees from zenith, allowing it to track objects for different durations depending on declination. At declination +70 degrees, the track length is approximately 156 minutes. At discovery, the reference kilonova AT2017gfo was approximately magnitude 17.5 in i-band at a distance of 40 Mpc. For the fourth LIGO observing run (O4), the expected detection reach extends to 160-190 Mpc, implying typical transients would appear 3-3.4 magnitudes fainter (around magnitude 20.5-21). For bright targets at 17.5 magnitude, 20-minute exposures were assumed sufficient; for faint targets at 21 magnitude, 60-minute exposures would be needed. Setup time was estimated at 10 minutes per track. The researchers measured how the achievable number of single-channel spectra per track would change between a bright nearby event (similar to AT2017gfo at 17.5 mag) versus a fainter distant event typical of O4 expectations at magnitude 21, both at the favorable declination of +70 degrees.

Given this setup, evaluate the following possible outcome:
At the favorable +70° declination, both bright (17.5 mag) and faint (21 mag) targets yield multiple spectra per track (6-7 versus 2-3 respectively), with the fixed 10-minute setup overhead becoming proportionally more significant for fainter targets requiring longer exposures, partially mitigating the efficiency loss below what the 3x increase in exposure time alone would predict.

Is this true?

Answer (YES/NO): NO